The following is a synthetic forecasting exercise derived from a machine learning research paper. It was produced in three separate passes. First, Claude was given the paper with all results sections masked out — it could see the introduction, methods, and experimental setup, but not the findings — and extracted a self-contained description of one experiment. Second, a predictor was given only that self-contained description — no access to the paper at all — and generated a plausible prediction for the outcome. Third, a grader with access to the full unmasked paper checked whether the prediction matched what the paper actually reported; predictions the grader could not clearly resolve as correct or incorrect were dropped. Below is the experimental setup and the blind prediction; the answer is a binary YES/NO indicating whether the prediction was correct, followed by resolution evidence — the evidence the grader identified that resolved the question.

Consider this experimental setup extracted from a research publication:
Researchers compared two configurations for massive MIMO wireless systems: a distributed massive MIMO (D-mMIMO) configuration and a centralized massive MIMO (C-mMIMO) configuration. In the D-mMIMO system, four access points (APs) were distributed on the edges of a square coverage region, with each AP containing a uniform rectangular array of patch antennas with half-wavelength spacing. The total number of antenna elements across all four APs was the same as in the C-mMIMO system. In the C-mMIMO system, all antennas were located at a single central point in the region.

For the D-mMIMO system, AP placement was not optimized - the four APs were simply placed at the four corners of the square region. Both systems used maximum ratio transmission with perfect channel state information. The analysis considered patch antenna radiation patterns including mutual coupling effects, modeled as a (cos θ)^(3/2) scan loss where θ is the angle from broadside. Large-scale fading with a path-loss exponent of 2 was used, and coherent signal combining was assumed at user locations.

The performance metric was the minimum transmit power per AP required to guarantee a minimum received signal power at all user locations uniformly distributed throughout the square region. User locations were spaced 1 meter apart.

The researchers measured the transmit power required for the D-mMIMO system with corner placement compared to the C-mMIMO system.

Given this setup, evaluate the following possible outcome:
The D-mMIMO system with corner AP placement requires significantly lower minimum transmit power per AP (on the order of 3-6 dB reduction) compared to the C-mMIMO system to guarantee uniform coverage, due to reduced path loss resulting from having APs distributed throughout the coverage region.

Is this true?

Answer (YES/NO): NO